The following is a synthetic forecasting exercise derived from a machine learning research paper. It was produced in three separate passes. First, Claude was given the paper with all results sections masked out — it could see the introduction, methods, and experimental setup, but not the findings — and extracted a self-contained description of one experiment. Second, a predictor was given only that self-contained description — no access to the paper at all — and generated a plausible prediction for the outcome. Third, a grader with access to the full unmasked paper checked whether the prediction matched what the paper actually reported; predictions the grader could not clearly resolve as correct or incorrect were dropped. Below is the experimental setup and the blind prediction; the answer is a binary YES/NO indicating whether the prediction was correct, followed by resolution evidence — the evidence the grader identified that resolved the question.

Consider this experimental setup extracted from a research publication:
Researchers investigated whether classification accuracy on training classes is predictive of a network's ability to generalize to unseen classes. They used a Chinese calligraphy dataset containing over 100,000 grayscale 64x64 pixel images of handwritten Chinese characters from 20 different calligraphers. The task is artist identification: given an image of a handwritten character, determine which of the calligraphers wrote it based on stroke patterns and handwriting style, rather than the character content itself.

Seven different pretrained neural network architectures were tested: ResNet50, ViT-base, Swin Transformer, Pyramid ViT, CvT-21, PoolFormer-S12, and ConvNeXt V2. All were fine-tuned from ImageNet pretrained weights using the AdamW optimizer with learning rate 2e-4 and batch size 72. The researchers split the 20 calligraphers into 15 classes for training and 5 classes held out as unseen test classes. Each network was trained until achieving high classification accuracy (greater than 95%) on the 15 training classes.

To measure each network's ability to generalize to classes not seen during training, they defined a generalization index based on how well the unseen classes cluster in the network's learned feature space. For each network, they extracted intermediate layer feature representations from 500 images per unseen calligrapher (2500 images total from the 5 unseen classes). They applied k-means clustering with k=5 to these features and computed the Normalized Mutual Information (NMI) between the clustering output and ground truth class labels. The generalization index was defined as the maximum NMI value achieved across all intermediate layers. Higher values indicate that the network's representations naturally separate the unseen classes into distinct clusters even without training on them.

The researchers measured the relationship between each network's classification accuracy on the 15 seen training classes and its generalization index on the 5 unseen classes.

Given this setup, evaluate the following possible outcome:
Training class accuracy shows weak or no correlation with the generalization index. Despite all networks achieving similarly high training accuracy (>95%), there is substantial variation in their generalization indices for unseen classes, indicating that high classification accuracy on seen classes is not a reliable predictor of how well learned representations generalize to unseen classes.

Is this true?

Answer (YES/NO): YES